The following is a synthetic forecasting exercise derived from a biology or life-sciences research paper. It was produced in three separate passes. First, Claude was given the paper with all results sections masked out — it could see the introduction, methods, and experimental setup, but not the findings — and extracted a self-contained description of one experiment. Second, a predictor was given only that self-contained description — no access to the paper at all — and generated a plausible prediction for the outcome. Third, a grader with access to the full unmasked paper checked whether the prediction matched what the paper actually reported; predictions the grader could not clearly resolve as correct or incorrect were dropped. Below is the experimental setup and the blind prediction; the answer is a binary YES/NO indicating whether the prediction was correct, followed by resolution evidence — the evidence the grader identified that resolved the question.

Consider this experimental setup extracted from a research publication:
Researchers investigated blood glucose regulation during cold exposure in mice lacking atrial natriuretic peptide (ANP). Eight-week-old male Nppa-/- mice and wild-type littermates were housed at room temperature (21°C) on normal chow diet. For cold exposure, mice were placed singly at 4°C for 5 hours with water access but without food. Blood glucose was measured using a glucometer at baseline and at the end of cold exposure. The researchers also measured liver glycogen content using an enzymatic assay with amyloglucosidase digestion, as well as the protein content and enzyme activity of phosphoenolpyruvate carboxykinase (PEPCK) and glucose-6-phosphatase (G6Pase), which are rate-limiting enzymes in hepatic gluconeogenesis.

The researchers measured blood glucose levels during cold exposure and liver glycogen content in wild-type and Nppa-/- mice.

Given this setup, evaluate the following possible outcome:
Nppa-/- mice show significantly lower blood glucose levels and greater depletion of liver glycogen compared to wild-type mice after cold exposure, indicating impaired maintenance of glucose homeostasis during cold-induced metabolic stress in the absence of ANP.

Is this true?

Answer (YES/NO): NO